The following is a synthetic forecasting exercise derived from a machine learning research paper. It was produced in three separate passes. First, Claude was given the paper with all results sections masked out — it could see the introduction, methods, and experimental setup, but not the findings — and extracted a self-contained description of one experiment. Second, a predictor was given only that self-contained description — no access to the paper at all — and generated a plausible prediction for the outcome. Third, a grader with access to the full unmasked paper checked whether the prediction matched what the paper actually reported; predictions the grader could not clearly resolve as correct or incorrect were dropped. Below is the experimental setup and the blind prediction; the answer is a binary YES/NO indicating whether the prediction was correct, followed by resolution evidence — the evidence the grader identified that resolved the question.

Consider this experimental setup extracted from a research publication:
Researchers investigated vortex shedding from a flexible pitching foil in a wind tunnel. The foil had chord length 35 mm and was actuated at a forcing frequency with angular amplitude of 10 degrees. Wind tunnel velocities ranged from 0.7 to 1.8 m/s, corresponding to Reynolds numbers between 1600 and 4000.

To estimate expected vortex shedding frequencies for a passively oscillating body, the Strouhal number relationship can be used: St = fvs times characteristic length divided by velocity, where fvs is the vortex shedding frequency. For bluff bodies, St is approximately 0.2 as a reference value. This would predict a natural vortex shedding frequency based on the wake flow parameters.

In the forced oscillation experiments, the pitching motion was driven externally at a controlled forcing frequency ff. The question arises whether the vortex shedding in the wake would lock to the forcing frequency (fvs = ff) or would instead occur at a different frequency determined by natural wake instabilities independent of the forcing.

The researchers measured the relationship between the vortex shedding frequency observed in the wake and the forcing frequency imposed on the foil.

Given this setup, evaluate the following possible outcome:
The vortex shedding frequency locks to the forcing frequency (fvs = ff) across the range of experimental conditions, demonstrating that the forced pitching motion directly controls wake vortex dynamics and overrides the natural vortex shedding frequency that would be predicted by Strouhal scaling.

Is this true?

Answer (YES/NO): YES